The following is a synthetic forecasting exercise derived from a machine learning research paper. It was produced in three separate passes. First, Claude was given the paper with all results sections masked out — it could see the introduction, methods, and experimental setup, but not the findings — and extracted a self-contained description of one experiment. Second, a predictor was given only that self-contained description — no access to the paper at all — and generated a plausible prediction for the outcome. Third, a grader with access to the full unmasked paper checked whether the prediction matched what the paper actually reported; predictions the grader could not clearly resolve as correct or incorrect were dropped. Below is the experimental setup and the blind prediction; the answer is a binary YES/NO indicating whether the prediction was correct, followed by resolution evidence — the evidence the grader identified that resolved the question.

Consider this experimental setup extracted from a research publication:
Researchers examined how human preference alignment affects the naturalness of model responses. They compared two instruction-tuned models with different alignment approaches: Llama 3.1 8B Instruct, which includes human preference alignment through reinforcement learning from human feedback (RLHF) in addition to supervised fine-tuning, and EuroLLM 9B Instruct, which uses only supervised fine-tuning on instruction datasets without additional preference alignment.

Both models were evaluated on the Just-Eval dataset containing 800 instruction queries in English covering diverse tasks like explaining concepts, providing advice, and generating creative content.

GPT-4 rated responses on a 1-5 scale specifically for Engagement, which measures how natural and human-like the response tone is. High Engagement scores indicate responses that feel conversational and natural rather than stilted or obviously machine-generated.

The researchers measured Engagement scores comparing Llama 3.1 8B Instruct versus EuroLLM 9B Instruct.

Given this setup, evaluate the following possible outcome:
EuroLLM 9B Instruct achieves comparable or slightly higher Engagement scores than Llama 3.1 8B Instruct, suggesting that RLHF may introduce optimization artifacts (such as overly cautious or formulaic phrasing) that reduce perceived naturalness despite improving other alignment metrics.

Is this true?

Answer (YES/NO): NO